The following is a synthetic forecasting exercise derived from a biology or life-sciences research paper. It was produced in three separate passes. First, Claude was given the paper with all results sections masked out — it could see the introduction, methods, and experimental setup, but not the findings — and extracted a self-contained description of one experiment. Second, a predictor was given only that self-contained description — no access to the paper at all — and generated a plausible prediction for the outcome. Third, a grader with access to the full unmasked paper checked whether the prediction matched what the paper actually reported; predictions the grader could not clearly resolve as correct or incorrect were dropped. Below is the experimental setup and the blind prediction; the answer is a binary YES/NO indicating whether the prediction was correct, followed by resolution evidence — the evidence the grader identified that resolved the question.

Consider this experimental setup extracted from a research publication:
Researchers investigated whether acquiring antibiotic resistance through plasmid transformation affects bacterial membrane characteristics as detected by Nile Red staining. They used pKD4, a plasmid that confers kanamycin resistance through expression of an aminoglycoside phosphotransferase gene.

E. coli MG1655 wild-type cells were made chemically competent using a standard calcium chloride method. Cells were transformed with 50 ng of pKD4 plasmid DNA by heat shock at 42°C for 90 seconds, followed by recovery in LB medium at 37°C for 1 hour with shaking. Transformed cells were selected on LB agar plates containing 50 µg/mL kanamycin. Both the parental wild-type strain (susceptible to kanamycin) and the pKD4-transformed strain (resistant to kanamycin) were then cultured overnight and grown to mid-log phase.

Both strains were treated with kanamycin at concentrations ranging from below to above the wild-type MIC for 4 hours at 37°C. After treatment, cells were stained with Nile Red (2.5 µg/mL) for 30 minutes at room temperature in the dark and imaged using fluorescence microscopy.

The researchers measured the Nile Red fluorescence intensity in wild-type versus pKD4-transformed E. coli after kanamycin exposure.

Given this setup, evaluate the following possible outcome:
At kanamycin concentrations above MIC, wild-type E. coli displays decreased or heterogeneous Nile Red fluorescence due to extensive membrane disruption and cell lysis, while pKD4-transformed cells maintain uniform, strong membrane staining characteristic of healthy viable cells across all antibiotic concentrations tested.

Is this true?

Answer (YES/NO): NO